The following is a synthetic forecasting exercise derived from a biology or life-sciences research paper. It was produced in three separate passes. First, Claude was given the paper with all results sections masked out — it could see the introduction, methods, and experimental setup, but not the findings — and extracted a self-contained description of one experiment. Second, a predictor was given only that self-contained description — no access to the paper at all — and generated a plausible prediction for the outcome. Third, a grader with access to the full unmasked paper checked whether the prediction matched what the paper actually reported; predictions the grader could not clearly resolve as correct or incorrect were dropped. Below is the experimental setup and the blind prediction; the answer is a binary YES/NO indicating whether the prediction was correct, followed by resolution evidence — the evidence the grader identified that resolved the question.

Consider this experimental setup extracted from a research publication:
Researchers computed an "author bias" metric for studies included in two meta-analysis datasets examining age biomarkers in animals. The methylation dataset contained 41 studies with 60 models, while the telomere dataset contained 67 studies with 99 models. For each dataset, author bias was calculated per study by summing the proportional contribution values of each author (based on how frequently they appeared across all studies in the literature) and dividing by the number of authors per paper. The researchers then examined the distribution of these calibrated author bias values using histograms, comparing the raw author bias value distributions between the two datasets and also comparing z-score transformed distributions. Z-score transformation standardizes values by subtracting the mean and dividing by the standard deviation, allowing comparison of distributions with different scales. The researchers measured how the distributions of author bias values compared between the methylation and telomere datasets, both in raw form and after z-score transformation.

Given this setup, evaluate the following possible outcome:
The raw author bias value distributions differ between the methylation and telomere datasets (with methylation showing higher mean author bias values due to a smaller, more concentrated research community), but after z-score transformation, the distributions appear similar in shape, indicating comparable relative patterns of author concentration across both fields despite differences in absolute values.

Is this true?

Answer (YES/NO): YES